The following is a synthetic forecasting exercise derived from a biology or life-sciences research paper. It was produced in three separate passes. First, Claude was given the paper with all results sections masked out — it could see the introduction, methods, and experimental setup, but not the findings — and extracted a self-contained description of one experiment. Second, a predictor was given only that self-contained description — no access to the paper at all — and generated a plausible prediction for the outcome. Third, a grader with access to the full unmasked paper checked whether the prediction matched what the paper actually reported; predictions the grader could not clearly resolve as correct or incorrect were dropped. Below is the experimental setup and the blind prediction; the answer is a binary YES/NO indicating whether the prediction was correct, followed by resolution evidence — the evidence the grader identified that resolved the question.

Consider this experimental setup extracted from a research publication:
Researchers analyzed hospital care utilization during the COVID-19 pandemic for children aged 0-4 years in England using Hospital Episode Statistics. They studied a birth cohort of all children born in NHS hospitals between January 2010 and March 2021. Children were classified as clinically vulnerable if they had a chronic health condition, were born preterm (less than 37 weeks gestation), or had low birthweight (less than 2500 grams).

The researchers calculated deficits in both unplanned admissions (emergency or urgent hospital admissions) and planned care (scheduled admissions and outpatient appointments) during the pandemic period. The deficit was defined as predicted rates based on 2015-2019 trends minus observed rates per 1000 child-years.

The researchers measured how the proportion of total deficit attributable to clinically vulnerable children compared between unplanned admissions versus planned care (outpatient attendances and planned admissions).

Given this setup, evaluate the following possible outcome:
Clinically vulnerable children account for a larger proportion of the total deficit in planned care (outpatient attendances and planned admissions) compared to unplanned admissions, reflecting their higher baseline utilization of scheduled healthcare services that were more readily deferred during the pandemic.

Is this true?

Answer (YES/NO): YES